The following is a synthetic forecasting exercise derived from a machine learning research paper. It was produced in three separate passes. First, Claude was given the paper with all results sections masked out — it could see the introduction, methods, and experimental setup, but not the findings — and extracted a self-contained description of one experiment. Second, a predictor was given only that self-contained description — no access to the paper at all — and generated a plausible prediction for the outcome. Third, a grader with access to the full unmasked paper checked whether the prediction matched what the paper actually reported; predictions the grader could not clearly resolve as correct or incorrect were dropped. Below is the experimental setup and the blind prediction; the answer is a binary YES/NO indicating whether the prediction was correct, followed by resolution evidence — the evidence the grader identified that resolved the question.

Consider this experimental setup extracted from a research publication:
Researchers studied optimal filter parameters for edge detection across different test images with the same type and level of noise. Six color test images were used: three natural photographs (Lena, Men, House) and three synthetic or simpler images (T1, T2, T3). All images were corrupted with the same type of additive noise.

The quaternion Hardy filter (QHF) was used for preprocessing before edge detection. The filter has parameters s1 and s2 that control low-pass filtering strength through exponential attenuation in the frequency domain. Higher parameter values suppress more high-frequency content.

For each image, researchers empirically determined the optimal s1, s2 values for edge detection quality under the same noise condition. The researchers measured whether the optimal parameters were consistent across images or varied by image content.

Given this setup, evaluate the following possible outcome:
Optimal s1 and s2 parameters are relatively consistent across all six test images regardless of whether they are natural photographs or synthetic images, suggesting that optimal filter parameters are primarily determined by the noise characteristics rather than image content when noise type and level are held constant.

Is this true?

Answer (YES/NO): NO